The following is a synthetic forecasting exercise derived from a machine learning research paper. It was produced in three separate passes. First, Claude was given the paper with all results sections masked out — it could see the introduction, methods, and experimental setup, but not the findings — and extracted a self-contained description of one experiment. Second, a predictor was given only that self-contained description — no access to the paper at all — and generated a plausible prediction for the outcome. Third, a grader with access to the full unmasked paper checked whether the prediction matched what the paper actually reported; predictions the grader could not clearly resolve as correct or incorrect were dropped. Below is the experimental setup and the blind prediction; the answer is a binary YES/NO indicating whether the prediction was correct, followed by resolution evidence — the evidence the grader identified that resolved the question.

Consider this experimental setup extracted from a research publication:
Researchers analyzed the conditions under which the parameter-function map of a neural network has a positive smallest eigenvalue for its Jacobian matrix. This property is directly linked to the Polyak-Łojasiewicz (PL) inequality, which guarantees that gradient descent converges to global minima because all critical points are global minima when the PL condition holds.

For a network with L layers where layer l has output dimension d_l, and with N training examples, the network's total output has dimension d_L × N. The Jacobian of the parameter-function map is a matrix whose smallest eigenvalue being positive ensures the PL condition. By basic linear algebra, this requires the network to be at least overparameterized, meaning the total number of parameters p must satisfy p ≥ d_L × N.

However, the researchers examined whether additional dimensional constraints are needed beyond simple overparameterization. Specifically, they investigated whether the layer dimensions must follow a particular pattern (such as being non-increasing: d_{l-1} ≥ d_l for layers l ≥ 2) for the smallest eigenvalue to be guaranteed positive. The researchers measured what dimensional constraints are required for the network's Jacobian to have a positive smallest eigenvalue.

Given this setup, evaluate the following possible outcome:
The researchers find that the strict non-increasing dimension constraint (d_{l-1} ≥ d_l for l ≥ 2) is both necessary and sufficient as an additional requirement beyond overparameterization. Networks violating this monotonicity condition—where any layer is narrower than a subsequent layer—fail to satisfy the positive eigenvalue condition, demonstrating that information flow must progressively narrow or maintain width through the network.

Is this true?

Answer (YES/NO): NO